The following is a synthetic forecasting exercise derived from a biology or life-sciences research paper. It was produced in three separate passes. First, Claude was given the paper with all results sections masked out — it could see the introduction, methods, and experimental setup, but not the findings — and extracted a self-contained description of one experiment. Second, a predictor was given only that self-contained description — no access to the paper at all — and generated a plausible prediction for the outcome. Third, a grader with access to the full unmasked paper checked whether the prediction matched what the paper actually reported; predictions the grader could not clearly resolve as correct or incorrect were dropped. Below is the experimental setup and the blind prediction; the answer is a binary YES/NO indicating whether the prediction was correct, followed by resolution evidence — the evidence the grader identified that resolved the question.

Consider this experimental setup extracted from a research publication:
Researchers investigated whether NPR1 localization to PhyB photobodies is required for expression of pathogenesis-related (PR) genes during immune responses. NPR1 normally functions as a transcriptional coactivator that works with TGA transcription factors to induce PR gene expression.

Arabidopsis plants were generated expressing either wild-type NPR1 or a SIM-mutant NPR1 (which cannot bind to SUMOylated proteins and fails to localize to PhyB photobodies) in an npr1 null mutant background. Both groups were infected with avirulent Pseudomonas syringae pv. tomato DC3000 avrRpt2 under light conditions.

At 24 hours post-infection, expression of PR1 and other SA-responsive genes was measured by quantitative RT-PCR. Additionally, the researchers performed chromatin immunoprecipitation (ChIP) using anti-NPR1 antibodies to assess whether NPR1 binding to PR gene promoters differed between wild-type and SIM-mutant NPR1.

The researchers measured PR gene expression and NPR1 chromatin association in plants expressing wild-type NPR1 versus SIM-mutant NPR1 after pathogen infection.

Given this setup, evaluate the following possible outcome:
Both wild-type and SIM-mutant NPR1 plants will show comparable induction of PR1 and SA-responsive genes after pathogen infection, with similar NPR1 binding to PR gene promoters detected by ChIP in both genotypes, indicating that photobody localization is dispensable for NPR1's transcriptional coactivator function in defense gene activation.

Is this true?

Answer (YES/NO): NO